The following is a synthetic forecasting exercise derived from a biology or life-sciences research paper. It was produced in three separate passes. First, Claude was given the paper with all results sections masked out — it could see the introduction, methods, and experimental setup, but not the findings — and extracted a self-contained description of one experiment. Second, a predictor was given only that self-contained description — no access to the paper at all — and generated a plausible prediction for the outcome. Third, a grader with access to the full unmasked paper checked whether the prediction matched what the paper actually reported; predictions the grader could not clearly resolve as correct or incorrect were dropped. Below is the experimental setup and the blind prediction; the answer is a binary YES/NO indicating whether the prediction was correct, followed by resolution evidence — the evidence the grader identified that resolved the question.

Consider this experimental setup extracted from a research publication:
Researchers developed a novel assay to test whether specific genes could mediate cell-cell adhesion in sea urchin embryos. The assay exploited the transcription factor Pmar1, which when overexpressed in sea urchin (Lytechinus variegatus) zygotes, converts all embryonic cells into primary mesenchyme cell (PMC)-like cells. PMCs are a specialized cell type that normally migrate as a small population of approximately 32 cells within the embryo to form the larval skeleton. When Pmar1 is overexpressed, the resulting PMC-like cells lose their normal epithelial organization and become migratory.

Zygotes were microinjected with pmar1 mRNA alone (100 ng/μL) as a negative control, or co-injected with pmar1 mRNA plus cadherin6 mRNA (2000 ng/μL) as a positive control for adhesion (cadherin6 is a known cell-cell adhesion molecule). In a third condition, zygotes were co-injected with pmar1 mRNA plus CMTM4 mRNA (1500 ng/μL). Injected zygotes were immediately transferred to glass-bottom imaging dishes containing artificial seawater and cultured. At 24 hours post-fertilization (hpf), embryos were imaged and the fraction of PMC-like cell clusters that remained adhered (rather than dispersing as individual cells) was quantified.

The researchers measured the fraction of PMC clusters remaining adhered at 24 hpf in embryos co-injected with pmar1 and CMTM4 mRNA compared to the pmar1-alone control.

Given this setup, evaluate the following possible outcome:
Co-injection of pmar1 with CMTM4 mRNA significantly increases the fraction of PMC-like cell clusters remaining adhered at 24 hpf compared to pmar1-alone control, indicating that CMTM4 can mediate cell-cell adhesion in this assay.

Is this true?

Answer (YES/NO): YES